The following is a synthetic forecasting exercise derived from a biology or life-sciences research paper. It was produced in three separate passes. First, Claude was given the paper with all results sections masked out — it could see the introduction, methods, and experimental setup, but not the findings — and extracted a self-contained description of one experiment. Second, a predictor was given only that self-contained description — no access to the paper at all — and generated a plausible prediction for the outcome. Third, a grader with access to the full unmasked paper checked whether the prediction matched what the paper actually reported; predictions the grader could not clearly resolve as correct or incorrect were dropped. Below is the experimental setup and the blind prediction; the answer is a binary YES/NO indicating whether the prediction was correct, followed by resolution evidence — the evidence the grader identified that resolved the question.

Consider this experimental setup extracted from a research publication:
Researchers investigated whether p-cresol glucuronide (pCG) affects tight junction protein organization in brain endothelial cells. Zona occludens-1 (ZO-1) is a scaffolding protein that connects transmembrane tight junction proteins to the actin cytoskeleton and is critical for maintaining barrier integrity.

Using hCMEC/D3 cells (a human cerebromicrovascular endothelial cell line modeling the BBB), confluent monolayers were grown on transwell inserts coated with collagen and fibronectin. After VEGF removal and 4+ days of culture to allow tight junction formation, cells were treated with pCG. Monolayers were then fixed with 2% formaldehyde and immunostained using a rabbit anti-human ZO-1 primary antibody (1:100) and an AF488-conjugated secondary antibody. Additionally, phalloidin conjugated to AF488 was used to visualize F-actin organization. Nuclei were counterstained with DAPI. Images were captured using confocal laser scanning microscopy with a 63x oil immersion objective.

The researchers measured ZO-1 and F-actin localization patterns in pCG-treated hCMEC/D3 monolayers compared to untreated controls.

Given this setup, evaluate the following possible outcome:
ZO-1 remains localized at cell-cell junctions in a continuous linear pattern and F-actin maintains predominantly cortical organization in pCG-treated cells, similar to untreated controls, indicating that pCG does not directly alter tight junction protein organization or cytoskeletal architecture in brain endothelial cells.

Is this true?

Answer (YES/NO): YES